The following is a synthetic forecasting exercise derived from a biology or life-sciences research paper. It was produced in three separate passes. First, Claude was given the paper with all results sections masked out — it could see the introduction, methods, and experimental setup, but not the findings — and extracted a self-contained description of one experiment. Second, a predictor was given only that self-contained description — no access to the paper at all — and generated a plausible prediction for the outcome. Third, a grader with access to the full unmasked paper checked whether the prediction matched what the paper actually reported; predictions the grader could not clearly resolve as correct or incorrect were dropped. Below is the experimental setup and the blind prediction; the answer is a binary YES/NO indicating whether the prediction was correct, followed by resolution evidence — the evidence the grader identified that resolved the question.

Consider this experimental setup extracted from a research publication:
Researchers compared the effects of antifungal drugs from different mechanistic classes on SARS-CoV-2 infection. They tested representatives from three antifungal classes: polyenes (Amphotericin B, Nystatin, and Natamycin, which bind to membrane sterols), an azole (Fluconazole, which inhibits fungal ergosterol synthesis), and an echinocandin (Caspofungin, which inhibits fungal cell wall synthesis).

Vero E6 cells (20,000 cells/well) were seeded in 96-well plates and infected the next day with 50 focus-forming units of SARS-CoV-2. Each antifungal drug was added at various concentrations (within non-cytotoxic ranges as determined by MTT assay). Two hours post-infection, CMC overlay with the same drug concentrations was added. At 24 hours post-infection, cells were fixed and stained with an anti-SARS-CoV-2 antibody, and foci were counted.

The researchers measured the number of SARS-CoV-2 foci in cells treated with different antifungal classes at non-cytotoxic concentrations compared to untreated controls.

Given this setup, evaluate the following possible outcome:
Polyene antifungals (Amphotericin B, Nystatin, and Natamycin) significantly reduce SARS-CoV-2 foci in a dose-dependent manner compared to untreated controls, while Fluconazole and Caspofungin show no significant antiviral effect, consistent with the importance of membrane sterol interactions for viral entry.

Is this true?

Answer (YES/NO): NO